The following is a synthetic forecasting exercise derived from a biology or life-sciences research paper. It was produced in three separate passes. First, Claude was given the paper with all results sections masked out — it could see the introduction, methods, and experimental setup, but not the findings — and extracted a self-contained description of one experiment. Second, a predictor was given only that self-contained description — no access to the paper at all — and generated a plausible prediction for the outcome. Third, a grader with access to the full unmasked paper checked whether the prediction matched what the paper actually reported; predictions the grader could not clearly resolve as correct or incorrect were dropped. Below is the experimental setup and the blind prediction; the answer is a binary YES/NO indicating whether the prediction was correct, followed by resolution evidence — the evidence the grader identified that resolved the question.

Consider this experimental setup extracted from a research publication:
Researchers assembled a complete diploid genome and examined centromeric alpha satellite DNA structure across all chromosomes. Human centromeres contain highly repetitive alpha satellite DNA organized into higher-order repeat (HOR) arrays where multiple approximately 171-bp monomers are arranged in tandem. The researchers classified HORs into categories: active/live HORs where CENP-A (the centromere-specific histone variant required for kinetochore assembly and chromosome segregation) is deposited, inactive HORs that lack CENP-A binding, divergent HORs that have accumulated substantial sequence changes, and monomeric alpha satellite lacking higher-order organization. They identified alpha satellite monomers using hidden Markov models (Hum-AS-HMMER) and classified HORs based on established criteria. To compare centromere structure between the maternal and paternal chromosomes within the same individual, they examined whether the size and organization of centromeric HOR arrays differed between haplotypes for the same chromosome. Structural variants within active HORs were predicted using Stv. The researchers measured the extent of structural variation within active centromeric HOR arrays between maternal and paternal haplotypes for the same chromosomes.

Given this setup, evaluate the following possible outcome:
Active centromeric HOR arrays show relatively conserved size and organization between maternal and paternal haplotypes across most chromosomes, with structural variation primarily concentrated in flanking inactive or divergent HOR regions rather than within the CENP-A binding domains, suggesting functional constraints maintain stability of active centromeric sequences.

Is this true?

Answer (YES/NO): NO